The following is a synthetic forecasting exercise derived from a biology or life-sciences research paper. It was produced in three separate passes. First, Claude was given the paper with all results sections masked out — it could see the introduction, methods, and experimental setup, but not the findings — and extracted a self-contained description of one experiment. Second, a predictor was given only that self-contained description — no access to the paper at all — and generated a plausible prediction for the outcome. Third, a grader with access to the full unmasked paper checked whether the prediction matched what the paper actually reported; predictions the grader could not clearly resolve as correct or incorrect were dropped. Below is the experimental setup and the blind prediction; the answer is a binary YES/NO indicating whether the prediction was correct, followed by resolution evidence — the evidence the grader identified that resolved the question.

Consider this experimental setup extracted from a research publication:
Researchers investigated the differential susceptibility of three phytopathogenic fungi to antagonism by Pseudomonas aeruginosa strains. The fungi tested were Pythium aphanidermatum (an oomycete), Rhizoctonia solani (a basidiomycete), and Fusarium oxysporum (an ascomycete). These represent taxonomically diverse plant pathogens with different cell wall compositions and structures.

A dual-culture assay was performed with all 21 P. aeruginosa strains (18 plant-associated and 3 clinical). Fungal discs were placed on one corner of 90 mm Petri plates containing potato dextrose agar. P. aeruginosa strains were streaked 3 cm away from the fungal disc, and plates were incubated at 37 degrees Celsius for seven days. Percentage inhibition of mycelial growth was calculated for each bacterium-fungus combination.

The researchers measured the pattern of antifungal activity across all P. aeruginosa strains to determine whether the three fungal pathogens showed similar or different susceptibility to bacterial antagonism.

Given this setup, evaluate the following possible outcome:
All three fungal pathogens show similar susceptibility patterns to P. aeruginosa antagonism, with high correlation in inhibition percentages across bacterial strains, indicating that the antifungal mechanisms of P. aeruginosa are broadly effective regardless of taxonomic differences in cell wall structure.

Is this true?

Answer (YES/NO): NO